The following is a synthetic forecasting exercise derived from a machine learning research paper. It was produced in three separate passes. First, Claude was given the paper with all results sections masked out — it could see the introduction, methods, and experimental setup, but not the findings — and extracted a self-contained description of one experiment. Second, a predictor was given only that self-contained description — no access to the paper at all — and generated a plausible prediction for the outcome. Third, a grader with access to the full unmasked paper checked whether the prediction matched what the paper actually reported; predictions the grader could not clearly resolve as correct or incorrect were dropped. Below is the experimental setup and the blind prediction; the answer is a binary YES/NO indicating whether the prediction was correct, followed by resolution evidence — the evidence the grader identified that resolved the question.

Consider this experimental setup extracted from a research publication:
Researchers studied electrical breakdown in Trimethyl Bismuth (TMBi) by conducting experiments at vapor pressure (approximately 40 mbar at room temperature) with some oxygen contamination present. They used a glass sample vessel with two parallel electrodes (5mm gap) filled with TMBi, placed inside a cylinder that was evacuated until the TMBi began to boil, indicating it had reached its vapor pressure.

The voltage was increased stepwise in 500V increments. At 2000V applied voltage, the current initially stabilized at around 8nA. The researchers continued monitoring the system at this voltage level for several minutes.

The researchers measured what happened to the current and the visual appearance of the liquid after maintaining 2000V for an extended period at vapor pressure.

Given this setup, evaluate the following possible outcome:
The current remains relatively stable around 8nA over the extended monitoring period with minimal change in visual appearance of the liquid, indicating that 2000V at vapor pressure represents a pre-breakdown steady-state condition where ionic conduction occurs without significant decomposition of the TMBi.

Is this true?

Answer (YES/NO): NO